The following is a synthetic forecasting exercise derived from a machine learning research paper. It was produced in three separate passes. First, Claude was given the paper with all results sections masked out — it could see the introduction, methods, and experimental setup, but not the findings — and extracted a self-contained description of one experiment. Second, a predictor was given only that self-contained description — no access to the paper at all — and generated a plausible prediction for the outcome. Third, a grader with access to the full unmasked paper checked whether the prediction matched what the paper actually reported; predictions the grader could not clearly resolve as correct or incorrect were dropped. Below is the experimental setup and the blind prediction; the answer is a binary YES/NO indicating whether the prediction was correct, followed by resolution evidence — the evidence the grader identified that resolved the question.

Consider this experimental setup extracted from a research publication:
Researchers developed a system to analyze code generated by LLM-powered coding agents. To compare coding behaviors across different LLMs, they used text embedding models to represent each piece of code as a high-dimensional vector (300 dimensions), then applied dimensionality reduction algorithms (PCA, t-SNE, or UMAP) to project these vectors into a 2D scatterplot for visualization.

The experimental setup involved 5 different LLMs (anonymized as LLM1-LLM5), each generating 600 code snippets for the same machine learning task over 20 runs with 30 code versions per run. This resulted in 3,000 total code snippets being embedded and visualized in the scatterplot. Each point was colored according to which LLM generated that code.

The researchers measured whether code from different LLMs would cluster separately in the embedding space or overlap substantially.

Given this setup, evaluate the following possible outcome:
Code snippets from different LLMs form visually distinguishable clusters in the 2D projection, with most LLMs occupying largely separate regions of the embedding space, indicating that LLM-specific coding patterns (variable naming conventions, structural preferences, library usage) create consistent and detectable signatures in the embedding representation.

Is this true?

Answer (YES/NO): YES